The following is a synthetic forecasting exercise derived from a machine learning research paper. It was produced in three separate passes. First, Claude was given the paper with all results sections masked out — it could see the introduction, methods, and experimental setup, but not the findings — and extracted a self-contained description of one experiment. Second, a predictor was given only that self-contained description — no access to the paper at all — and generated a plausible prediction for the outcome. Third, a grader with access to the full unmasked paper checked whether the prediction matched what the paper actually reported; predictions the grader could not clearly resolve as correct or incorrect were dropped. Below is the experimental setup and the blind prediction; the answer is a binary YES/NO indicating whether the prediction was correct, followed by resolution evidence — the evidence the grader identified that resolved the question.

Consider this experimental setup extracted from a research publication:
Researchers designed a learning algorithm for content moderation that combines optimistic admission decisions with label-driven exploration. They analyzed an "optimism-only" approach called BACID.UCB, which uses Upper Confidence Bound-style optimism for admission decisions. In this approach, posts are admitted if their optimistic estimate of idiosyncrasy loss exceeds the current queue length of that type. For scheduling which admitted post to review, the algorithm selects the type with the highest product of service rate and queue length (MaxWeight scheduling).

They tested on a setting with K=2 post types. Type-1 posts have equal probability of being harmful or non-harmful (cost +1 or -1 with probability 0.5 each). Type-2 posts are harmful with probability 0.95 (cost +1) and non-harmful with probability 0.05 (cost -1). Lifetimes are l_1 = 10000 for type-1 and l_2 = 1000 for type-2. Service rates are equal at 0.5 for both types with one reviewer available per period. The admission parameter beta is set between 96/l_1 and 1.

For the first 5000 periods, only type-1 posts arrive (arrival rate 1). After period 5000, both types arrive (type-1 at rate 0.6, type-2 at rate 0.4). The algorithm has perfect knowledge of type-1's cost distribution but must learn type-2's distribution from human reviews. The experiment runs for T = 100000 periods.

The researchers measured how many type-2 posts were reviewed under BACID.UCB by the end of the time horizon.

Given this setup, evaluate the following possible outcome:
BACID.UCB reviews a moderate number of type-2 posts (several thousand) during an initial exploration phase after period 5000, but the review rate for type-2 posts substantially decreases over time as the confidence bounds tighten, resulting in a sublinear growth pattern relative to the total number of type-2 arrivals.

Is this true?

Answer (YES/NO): NO